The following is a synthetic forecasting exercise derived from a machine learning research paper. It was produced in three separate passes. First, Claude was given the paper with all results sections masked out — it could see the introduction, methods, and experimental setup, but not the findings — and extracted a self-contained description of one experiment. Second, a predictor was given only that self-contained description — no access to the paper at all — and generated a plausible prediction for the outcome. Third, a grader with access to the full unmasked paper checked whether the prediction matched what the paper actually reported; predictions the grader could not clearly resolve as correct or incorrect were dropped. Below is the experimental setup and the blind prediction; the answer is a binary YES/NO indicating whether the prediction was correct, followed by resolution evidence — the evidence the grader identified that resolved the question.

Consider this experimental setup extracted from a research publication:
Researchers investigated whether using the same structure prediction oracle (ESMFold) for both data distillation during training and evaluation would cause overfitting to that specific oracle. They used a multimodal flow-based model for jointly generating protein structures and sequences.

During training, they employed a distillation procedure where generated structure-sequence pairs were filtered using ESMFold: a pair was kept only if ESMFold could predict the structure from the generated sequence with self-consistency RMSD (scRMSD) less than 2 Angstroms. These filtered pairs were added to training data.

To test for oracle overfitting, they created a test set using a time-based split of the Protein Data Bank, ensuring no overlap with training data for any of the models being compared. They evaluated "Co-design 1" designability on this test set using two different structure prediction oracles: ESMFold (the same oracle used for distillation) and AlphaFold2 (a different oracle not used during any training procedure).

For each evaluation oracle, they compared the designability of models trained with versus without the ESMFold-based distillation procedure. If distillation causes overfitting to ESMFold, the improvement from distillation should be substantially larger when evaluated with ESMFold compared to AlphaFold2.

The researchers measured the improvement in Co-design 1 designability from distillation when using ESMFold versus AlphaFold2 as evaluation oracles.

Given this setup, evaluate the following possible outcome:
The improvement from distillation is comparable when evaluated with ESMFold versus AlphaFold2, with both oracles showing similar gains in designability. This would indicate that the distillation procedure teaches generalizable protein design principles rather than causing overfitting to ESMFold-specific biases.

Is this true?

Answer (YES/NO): YES